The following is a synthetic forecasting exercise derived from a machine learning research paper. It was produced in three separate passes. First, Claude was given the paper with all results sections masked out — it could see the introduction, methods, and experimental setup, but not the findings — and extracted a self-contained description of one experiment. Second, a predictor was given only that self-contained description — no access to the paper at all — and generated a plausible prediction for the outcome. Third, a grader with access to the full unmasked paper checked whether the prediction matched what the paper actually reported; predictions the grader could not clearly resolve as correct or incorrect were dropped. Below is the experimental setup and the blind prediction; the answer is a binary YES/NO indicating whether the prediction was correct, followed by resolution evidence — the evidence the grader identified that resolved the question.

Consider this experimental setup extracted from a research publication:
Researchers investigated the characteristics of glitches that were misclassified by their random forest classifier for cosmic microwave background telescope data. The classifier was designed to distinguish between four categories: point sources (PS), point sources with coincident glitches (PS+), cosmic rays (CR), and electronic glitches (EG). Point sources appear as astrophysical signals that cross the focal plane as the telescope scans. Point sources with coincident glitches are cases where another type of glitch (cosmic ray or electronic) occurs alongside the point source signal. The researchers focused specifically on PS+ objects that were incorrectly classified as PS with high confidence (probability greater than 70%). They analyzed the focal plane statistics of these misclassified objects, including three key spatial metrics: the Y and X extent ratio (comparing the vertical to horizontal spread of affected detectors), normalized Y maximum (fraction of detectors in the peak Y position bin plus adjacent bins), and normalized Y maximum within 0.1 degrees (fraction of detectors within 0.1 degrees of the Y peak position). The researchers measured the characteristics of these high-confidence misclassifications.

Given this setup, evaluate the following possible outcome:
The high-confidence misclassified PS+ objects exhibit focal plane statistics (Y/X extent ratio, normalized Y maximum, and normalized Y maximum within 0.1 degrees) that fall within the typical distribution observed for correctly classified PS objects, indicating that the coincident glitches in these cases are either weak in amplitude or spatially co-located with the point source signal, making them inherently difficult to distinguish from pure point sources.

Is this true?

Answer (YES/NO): YES